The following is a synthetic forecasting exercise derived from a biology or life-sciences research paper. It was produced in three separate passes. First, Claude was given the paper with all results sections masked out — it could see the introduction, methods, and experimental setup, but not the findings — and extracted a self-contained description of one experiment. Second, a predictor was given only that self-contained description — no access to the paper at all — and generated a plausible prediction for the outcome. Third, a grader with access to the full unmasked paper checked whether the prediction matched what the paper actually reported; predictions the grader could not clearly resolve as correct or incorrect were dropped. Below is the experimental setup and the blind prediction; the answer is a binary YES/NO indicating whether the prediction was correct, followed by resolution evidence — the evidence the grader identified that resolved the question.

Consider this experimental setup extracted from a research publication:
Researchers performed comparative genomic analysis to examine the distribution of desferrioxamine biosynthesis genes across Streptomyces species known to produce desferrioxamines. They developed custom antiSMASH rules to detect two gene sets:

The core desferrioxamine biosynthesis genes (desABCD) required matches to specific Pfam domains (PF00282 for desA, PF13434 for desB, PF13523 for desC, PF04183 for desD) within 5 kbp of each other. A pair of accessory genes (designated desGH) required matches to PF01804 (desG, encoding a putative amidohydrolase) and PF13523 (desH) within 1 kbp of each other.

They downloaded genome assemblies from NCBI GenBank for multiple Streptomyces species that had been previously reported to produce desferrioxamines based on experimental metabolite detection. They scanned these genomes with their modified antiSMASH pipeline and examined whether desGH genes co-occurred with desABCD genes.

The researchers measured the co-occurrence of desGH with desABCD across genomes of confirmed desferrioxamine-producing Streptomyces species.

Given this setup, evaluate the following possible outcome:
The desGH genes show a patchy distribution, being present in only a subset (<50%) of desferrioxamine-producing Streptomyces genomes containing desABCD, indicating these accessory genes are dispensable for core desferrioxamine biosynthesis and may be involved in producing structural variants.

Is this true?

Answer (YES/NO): NO